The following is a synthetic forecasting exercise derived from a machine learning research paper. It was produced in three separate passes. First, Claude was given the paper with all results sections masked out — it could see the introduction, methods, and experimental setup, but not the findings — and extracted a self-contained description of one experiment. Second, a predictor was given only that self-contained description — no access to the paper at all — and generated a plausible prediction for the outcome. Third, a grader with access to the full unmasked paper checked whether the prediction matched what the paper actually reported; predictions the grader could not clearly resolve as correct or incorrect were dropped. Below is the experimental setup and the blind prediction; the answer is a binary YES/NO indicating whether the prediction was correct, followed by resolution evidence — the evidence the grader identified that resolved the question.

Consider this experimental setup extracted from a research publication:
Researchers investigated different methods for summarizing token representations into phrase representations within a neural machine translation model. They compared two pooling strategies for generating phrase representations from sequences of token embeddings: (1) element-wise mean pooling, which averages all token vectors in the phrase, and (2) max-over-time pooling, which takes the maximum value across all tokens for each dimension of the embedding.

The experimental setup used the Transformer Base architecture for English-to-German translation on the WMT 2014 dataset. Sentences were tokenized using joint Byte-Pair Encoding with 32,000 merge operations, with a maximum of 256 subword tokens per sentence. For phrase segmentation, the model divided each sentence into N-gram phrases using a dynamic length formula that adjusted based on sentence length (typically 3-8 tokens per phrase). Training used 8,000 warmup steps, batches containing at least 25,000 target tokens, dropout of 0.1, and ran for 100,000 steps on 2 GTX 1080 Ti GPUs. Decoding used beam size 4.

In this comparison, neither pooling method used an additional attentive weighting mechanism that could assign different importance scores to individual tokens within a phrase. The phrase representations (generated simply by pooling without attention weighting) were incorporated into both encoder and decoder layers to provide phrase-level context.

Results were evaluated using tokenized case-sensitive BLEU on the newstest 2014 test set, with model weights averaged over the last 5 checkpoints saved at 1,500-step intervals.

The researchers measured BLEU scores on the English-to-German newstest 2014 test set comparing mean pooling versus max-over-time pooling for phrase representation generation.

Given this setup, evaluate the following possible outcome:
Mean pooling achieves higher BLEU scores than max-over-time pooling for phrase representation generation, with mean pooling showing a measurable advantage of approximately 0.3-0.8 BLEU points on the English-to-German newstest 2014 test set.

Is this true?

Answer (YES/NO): NO